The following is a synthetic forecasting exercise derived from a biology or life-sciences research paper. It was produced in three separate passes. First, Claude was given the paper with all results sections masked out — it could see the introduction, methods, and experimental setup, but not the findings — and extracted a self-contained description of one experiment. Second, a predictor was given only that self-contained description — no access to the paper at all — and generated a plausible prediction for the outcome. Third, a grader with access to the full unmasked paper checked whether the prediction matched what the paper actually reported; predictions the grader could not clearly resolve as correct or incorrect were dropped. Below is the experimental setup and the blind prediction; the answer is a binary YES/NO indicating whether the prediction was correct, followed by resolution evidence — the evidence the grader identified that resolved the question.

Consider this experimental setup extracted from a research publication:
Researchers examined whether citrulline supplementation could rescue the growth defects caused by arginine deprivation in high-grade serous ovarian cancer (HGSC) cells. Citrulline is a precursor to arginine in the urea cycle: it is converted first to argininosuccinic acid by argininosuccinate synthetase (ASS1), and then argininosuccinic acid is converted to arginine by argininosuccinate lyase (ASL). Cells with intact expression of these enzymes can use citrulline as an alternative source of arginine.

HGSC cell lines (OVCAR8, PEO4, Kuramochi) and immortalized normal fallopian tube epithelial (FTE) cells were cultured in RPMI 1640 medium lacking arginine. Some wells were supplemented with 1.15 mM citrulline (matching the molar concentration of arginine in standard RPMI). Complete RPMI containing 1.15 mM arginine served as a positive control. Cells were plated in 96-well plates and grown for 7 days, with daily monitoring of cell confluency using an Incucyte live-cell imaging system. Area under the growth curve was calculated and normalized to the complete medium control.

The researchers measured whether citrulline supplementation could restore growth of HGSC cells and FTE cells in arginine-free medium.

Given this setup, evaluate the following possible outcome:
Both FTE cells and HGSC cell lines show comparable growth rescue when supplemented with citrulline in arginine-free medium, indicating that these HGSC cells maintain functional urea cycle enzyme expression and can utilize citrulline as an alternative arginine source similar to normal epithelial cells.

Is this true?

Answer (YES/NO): NO